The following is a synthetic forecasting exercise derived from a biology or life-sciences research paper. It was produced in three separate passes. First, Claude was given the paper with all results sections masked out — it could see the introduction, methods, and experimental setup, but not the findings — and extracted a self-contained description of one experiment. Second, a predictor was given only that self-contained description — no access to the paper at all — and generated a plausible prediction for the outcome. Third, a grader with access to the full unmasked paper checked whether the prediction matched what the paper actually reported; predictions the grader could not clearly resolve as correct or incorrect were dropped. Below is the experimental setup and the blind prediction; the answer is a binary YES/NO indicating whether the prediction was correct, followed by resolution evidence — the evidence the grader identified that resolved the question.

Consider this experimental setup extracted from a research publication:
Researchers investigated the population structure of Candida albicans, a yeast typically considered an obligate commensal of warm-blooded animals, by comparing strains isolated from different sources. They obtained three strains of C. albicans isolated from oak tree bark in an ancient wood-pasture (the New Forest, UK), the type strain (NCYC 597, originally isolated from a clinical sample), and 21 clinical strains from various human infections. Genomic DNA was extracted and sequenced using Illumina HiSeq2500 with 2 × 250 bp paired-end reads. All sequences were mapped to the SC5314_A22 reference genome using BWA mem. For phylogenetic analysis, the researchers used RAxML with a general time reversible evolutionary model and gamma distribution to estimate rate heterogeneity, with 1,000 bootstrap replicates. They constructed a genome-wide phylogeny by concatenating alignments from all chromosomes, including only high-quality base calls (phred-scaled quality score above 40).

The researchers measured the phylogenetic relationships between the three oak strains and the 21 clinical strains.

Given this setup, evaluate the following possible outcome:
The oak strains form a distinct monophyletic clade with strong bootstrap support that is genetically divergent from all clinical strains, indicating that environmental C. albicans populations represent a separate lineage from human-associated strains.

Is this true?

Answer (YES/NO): NO